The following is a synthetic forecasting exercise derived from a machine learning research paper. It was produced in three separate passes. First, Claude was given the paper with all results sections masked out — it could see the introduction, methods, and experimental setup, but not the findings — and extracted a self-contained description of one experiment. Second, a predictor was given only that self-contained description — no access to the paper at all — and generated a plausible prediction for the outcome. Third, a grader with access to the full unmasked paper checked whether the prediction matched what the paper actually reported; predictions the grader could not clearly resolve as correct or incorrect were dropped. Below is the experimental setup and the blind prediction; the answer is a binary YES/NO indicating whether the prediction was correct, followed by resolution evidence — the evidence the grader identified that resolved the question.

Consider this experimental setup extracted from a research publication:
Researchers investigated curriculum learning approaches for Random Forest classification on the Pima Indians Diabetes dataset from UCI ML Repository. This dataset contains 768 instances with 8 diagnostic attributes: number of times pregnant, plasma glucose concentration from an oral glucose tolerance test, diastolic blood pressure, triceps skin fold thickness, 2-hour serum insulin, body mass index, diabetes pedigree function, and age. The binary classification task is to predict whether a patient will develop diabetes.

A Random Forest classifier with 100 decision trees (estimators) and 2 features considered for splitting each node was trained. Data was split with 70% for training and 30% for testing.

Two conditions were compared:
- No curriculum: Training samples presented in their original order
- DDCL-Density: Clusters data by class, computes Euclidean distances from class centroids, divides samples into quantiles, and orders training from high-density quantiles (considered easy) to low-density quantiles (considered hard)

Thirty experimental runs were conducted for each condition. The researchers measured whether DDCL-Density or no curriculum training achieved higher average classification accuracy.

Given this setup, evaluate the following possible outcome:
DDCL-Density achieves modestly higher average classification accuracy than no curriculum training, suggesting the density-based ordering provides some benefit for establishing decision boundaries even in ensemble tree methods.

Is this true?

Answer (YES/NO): NO